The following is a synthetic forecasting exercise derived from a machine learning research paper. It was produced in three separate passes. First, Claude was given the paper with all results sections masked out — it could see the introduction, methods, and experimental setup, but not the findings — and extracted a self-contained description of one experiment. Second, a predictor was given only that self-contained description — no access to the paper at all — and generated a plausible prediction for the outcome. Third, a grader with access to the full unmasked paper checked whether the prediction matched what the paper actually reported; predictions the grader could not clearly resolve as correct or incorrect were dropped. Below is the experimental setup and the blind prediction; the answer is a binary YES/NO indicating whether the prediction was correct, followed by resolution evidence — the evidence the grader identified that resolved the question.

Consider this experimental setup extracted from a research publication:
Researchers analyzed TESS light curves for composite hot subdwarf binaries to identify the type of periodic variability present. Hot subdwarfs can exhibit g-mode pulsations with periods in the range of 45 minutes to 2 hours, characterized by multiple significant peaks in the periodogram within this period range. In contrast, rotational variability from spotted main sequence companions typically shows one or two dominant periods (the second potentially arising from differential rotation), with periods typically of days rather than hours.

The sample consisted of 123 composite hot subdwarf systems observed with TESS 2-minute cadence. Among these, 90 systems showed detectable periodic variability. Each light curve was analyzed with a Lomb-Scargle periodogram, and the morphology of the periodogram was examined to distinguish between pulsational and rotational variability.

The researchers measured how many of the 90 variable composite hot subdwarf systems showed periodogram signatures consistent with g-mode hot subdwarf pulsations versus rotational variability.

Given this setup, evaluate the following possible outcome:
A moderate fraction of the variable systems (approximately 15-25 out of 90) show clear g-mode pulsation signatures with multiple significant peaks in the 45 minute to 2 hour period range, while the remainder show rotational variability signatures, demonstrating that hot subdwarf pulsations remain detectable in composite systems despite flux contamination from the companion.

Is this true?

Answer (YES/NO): NO